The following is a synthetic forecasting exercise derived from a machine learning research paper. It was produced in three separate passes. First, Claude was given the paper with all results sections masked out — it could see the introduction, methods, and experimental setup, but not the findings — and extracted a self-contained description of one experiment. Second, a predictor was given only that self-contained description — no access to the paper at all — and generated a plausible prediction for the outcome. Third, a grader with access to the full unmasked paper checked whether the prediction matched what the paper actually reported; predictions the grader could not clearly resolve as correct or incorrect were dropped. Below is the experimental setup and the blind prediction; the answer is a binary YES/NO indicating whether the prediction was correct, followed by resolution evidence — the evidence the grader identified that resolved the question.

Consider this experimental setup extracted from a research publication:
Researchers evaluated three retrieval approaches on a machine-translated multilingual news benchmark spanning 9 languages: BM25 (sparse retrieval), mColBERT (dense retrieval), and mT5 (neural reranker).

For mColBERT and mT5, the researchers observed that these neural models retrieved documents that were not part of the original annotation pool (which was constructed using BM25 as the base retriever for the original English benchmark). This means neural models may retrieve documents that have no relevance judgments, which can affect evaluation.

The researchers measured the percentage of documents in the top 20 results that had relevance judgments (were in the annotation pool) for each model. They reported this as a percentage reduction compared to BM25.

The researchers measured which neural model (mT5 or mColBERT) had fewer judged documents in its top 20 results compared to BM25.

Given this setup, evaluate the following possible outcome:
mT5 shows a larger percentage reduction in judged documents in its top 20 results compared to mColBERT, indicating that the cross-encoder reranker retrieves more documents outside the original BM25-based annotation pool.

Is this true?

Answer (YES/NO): NO